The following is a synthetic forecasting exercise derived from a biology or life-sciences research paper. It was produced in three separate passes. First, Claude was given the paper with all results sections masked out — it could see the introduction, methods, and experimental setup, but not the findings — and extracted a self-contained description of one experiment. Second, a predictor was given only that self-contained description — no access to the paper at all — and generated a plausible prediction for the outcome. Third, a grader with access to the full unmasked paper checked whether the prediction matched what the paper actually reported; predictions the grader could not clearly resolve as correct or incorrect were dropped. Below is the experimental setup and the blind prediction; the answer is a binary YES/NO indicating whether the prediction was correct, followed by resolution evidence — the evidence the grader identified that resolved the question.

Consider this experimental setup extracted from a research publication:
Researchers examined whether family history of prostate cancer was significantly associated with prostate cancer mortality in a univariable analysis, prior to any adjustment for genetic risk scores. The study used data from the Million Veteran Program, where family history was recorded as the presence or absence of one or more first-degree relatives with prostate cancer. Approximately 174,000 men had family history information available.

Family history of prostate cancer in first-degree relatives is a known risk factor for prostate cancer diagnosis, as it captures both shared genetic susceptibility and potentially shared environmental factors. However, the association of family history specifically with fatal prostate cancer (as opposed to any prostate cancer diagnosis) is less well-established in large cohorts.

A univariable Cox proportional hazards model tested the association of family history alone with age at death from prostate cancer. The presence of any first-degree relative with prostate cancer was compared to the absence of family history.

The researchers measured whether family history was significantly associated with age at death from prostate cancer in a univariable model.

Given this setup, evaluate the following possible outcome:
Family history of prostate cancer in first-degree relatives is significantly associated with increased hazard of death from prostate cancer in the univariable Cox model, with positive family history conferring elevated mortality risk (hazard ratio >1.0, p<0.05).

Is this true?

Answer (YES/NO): YES